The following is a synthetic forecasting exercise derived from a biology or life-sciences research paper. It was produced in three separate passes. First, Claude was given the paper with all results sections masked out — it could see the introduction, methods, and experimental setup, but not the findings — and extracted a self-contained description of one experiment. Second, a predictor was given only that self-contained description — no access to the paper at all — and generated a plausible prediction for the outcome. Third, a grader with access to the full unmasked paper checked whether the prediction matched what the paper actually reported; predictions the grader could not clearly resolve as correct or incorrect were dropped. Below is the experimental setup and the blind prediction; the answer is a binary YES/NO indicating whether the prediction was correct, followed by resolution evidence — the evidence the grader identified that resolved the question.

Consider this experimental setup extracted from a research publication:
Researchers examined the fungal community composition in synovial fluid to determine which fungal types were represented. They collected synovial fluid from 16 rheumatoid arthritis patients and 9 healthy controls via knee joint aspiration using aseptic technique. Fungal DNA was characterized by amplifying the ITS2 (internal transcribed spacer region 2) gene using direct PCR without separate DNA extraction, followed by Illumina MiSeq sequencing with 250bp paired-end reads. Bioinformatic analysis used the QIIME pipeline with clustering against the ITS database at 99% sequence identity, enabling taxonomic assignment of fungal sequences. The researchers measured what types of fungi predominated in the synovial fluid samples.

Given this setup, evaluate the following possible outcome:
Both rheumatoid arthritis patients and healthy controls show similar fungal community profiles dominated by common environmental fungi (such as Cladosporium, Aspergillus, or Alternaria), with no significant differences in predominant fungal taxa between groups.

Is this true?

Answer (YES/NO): NO